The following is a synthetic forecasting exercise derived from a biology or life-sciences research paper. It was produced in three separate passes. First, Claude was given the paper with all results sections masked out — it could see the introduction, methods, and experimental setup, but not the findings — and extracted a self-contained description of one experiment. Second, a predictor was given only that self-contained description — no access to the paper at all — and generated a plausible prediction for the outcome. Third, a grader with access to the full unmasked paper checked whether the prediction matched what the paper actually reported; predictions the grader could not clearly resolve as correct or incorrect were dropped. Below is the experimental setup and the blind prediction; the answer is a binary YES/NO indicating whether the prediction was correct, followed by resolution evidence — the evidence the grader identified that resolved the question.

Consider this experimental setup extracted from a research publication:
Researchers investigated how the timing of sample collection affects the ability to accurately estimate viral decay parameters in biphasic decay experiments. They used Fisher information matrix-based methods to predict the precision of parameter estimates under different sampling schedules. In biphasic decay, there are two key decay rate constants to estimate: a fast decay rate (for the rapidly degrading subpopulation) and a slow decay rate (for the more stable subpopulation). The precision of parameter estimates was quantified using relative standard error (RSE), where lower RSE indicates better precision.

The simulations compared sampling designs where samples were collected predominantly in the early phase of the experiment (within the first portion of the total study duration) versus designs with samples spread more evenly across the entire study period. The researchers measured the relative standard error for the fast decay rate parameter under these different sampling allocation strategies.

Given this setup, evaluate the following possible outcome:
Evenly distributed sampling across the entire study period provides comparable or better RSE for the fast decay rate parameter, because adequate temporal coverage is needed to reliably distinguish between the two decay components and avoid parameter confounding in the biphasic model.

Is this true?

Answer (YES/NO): NO